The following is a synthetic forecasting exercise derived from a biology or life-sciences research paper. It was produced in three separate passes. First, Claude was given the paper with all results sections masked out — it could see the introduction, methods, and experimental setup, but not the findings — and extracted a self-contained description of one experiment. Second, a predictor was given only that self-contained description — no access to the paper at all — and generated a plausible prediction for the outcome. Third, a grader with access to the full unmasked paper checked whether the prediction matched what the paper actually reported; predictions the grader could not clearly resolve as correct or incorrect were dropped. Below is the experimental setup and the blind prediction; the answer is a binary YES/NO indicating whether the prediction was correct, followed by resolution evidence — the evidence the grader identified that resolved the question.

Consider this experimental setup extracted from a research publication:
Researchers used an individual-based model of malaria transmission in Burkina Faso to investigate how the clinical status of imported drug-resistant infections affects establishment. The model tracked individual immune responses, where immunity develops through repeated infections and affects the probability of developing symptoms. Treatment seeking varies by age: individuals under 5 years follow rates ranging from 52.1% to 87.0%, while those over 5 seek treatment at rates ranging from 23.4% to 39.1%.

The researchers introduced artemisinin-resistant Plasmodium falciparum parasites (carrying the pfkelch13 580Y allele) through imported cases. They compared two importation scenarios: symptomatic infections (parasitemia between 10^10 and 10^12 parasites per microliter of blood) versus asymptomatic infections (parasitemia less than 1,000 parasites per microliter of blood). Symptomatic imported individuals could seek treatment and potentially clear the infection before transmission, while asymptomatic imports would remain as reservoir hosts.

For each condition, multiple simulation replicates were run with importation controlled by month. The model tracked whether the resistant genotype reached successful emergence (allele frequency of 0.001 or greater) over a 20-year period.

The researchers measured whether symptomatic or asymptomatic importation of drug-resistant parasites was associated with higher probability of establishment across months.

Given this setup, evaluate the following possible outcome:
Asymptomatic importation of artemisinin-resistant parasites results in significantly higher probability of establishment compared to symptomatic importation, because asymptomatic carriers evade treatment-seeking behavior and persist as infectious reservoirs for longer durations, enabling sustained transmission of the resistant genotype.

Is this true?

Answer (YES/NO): NO